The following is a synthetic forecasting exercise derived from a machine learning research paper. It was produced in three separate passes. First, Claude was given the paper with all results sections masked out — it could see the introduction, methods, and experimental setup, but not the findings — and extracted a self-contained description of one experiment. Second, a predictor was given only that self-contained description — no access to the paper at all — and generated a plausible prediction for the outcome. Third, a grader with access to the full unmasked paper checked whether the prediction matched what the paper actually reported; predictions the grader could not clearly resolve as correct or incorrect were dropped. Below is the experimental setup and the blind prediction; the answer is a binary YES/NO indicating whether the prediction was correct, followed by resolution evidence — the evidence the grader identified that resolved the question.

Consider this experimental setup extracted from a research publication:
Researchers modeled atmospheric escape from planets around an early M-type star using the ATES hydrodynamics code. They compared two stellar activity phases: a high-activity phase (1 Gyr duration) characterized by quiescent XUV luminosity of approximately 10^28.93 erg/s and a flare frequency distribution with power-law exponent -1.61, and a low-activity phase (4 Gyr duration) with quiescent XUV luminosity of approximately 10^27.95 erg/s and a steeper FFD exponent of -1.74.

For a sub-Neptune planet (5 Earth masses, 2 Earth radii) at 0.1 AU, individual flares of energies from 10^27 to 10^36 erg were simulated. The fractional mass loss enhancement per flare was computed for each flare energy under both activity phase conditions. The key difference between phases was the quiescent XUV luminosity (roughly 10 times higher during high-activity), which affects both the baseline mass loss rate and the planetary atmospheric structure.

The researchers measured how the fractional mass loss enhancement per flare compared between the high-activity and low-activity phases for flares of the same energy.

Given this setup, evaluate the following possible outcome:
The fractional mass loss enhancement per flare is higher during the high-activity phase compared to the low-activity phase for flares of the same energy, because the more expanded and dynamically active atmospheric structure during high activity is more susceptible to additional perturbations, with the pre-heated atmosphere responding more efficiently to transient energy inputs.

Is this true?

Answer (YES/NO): NO